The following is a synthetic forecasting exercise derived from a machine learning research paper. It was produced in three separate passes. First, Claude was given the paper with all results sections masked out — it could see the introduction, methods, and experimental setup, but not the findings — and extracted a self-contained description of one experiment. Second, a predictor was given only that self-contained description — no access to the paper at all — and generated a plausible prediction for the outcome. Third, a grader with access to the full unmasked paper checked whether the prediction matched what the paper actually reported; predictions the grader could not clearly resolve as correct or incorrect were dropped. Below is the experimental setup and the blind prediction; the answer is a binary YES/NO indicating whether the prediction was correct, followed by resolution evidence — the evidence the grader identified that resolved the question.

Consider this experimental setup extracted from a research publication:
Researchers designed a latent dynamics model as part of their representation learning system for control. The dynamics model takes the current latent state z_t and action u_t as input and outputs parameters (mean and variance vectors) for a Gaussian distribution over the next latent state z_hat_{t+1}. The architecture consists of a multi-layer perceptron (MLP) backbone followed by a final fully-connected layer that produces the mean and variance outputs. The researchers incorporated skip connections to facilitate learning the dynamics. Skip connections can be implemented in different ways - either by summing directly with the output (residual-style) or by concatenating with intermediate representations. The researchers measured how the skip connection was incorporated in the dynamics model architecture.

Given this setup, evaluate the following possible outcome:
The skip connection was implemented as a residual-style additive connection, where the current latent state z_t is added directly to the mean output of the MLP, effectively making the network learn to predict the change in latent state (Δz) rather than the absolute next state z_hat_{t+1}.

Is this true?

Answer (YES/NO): YES